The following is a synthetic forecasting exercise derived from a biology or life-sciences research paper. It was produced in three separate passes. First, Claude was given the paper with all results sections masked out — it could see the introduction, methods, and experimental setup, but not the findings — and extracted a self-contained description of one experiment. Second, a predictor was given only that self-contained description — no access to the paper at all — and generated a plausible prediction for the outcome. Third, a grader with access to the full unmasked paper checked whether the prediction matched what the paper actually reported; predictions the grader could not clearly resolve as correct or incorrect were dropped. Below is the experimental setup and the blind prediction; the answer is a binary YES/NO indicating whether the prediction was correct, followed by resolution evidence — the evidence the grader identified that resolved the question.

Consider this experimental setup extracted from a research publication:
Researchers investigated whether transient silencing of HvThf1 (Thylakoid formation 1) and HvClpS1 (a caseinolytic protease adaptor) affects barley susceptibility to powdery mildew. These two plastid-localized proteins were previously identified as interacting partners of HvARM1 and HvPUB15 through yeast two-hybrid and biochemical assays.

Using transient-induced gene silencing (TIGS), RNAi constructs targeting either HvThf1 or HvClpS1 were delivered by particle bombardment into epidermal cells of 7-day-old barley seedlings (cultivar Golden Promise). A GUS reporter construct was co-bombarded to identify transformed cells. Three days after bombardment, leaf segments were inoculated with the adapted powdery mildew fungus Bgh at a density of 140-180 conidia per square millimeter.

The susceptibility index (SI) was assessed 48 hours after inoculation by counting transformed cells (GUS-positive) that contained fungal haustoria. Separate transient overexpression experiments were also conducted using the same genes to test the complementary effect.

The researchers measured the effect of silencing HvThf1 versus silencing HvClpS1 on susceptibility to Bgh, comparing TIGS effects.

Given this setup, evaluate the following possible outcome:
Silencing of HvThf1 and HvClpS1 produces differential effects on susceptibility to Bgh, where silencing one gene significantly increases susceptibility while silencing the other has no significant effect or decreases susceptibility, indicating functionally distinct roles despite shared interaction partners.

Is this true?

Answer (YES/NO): NO